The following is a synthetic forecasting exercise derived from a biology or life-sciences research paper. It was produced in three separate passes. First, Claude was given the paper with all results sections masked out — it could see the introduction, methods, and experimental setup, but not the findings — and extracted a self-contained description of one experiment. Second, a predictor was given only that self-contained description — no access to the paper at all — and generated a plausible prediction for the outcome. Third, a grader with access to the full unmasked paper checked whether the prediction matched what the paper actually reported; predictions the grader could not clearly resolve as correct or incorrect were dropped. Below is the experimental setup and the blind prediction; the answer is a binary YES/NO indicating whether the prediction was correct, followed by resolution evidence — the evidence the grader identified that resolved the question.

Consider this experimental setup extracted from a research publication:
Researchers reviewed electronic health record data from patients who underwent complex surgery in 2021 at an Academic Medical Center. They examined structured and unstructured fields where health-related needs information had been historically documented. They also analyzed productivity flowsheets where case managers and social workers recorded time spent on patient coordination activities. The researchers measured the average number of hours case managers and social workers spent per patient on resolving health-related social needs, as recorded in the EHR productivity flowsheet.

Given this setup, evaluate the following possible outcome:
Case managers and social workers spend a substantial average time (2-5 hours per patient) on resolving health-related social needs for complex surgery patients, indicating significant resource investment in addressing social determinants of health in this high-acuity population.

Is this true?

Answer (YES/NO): NO